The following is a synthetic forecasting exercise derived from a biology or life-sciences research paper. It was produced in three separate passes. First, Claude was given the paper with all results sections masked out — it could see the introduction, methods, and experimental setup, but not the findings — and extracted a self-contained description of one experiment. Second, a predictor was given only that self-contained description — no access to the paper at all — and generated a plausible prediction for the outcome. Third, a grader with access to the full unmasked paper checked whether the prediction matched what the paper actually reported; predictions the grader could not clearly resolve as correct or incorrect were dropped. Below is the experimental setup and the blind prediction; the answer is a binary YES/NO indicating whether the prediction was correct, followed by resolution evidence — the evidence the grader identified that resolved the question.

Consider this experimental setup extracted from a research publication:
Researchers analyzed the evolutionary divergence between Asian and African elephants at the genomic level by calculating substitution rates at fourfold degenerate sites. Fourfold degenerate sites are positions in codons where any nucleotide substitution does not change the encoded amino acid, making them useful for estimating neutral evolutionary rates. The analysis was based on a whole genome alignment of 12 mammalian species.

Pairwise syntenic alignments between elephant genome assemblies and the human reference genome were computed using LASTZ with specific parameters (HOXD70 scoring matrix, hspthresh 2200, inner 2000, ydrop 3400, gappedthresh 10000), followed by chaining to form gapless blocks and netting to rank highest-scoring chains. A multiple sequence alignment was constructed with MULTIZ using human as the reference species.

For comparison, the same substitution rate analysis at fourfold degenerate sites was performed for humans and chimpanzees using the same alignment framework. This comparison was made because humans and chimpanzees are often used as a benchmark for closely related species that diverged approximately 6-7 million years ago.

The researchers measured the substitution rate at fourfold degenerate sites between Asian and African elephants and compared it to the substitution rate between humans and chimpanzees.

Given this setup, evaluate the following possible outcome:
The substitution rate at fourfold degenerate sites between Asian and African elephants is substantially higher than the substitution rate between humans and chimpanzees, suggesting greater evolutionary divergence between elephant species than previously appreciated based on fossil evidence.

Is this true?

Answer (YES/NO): NO